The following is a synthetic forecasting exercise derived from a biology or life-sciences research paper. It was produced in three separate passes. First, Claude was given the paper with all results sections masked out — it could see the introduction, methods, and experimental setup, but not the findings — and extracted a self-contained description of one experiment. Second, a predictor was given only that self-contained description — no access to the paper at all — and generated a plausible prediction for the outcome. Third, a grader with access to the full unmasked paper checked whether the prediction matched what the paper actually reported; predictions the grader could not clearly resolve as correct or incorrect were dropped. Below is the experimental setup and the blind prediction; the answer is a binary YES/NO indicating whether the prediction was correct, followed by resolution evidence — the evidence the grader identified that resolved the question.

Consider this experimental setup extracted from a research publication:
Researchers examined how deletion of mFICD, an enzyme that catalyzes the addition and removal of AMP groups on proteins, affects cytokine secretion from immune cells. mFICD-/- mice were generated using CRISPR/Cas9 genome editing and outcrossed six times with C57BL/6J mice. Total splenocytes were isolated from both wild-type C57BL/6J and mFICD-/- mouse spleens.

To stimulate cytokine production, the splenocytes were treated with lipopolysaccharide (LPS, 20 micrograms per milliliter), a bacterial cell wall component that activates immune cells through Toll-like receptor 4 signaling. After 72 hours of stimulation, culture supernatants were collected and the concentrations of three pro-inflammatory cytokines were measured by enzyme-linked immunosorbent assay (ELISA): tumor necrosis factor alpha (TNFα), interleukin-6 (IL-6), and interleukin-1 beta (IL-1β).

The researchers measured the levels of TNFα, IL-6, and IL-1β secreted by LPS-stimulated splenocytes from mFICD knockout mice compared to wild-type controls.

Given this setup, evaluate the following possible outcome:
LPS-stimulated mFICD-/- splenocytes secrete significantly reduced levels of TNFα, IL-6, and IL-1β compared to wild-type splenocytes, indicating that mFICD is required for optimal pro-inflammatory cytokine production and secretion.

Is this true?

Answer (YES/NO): NO